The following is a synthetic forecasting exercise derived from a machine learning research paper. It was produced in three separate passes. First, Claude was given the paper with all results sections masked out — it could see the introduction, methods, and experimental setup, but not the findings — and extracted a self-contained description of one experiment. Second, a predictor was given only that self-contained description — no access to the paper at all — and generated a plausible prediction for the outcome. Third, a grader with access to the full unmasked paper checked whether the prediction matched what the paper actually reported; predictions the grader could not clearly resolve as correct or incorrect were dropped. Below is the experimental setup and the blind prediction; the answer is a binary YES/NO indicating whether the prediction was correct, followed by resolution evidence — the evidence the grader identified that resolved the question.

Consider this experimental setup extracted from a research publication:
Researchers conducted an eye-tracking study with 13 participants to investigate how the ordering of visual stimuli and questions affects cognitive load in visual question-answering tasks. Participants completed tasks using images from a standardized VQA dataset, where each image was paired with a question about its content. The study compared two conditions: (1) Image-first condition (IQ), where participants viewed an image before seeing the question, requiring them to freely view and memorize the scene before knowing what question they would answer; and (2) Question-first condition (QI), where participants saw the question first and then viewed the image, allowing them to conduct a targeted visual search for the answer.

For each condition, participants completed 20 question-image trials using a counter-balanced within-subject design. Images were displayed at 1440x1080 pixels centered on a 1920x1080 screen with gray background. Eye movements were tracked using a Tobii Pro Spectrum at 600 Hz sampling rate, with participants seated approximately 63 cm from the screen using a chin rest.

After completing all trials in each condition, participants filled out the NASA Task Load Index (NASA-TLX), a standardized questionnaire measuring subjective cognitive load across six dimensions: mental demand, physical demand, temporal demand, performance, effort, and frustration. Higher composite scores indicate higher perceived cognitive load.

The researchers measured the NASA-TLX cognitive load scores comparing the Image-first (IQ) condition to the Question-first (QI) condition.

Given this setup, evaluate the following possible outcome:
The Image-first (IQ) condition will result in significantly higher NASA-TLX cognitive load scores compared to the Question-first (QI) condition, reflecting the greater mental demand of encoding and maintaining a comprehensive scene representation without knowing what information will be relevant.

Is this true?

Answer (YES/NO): YES